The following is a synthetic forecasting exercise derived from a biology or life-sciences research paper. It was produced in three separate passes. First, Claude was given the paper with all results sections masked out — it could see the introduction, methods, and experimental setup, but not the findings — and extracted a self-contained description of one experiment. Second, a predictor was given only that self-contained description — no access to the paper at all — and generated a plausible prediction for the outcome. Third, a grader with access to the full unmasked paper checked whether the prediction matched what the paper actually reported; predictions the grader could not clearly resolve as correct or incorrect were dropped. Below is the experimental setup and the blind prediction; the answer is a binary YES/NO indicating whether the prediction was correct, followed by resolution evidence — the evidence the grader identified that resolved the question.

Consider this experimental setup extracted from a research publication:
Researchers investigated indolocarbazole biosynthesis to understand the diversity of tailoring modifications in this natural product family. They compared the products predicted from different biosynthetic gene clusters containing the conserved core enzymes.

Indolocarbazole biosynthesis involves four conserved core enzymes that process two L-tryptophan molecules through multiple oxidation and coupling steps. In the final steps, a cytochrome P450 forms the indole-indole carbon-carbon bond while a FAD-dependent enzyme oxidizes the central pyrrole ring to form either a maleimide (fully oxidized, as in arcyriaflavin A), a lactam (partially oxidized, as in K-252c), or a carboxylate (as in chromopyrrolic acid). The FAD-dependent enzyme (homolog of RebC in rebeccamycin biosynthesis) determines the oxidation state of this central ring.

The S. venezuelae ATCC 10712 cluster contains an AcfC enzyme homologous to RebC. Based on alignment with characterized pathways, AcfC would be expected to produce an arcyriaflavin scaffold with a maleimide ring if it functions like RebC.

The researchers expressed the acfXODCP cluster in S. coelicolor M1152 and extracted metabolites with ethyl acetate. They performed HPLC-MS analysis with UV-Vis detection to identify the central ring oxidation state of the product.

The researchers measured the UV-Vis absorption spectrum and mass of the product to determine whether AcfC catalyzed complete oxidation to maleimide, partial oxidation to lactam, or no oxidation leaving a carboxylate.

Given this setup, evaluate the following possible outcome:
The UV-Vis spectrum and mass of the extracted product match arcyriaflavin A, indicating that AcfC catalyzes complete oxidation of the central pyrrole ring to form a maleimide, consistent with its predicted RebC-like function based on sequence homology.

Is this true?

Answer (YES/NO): YES